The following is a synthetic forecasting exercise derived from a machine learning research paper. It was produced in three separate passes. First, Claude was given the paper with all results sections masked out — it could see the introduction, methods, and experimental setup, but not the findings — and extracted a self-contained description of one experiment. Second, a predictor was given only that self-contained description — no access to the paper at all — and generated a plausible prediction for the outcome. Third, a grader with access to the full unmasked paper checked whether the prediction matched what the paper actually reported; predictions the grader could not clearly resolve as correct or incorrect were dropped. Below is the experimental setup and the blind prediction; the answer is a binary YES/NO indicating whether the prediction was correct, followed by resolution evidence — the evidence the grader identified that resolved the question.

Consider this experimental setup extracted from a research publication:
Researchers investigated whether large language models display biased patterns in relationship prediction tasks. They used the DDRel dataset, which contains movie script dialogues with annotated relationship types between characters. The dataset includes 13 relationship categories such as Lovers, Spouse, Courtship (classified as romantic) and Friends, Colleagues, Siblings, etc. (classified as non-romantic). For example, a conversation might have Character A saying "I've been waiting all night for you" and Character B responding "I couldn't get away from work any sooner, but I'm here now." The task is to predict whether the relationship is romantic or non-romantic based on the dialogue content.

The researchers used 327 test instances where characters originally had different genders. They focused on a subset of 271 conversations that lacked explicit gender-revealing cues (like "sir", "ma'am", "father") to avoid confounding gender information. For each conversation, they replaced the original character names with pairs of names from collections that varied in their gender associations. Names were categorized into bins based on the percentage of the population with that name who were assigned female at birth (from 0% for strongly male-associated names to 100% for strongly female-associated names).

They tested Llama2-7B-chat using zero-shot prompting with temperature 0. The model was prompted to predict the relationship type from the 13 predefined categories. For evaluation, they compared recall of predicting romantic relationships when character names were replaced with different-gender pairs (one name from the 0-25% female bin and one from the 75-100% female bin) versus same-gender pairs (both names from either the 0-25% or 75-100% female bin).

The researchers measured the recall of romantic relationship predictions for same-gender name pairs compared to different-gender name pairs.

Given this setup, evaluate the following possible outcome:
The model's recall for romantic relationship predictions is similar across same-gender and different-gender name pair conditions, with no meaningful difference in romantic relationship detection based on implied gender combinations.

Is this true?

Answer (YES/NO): NO